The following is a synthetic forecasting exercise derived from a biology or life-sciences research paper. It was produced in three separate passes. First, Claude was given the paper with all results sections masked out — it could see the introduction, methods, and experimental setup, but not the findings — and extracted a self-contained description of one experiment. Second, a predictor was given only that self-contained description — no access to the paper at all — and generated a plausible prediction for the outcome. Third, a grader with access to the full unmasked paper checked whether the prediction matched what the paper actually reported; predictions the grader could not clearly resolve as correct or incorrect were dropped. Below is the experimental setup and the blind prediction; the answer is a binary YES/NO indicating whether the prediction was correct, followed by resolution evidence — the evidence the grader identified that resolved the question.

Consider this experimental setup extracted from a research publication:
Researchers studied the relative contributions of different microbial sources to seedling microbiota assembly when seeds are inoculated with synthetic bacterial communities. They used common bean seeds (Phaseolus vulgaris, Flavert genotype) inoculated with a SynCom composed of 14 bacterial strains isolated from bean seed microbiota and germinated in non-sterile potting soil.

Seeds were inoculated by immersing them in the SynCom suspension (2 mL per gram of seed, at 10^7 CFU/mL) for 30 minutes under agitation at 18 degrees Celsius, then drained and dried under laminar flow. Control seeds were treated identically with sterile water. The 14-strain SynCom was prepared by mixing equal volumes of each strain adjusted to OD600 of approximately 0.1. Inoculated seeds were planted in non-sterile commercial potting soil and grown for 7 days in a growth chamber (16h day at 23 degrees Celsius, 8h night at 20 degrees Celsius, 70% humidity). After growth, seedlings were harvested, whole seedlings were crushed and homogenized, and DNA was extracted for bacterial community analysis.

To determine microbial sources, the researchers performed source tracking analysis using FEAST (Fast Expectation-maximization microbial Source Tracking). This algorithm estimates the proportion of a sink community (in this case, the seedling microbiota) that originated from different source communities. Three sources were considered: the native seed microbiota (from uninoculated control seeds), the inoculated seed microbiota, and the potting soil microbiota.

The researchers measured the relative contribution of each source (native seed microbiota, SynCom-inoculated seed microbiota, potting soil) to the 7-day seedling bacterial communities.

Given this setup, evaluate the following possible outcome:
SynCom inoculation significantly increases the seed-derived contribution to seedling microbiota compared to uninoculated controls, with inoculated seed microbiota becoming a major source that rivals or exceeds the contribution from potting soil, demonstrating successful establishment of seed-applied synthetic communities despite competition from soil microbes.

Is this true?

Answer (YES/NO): YES